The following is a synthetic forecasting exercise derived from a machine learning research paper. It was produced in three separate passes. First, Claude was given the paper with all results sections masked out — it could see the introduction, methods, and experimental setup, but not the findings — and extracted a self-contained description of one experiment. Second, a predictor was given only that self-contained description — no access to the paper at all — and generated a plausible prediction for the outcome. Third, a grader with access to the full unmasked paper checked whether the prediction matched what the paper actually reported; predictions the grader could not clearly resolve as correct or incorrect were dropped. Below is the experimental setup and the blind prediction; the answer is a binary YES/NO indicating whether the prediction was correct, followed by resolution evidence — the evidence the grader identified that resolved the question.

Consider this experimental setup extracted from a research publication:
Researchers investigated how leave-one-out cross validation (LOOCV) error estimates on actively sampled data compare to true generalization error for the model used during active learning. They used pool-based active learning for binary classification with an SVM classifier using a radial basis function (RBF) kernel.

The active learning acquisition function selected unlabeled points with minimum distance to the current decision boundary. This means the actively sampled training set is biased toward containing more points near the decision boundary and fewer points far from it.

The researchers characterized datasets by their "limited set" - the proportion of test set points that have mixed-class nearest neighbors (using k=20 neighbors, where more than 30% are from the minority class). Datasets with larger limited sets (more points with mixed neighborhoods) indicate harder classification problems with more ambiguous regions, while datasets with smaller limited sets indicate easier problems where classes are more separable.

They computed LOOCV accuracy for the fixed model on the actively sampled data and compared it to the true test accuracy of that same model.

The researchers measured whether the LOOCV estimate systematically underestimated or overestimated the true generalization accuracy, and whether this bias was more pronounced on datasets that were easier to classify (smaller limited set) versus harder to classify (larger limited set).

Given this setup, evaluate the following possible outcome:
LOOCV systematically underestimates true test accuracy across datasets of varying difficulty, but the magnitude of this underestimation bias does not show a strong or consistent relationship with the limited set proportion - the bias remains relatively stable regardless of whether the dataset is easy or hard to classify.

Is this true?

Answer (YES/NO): NO